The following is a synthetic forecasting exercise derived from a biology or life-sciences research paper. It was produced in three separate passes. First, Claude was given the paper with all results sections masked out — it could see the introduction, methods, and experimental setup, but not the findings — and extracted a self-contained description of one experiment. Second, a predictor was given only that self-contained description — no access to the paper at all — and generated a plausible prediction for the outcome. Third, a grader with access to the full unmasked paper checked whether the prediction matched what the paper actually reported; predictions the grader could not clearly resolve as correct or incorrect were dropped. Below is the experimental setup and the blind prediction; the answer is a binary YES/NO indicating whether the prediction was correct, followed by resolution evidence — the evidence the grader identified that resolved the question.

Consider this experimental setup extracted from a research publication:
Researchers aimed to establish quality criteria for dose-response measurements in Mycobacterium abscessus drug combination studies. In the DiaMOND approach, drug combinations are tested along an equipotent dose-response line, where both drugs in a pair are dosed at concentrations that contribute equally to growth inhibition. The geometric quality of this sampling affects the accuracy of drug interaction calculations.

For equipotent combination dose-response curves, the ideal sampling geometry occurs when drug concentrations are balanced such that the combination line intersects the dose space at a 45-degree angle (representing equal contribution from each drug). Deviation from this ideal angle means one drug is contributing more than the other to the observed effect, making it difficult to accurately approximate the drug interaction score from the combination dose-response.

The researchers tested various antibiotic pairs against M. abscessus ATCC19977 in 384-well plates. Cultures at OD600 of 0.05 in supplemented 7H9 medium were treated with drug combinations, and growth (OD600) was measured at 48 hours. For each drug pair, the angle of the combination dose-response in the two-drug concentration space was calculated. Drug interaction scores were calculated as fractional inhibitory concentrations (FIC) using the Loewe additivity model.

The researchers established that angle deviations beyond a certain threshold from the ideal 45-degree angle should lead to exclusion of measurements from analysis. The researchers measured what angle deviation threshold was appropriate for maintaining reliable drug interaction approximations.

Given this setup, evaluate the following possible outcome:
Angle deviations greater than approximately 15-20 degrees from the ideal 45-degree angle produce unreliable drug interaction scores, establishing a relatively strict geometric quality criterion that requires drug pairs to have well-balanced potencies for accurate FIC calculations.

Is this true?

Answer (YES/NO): NO